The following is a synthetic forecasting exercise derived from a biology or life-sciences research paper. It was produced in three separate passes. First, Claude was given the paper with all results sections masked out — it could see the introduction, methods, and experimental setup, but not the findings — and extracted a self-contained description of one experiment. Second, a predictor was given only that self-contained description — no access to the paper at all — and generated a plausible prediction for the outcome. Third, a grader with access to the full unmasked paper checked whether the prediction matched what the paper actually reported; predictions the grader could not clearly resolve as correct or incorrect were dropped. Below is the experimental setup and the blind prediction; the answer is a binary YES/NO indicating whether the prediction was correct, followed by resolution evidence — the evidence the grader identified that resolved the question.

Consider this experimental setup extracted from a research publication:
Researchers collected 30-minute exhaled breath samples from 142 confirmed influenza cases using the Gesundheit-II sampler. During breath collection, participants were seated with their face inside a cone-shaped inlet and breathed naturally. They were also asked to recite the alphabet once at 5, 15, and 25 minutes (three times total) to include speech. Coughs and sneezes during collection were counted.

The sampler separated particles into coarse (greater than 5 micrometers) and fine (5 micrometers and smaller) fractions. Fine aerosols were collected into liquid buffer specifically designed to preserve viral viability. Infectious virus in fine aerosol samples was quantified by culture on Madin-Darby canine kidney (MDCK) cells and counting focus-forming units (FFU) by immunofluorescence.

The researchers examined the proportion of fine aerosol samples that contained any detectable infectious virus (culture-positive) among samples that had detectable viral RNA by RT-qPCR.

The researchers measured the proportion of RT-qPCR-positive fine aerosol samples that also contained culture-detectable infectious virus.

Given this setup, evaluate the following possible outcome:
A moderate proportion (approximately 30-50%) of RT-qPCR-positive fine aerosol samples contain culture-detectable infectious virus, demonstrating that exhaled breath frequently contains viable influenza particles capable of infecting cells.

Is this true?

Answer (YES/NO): YES